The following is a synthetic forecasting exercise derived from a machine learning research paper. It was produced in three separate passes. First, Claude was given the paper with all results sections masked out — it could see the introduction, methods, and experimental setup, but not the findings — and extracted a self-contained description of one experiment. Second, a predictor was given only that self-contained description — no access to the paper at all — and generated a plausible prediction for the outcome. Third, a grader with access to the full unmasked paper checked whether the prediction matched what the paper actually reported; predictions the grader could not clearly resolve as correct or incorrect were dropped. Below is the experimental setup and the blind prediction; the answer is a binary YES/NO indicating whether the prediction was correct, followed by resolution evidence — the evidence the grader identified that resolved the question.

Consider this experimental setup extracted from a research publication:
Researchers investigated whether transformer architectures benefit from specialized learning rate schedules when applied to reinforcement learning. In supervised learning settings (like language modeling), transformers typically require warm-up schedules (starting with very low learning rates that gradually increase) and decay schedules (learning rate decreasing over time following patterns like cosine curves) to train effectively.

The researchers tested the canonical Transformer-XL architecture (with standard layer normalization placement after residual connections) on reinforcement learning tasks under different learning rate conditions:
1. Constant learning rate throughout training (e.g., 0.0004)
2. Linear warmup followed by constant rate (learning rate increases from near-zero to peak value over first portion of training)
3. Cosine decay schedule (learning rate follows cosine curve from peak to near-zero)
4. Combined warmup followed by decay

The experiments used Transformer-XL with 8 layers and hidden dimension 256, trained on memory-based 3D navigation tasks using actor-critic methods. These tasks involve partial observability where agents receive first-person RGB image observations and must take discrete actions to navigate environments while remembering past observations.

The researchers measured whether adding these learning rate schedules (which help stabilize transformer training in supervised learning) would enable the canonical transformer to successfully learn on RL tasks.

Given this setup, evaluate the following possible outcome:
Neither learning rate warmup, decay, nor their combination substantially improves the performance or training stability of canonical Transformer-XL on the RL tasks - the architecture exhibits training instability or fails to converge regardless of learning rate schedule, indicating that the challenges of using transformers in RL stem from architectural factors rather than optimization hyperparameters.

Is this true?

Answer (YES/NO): YES